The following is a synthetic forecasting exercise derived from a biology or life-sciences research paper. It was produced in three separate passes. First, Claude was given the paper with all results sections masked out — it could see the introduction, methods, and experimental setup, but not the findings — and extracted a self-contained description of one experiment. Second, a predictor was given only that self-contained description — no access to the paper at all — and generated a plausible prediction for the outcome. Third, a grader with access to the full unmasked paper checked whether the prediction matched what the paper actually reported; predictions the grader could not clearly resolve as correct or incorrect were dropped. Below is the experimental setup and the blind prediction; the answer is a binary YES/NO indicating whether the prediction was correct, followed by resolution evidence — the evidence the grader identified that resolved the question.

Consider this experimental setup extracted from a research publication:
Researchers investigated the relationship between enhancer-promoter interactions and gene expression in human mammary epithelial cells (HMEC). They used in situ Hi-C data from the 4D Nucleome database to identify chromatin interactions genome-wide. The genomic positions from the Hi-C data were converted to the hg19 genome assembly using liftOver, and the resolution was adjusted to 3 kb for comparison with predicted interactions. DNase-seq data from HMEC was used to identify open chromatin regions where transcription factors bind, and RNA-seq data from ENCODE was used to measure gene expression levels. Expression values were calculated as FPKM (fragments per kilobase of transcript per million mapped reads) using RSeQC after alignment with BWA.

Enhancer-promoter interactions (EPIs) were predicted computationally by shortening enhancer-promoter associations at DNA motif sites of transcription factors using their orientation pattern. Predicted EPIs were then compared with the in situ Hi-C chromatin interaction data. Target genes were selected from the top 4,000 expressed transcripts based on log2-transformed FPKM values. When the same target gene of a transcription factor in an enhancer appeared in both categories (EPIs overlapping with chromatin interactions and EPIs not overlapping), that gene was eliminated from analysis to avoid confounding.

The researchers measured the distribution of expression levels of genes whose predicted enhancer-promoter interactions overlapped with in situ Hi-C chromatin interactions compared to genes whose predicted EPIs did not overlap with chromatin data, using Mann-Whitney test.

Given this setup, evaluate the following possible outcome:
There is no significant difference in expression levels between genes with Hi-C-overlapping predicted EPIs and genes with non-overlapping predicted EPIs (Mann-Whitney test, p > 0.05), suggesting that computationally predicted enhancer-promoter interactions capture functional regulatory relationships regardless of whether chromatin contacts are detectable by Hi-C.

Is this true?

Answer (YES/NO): NO